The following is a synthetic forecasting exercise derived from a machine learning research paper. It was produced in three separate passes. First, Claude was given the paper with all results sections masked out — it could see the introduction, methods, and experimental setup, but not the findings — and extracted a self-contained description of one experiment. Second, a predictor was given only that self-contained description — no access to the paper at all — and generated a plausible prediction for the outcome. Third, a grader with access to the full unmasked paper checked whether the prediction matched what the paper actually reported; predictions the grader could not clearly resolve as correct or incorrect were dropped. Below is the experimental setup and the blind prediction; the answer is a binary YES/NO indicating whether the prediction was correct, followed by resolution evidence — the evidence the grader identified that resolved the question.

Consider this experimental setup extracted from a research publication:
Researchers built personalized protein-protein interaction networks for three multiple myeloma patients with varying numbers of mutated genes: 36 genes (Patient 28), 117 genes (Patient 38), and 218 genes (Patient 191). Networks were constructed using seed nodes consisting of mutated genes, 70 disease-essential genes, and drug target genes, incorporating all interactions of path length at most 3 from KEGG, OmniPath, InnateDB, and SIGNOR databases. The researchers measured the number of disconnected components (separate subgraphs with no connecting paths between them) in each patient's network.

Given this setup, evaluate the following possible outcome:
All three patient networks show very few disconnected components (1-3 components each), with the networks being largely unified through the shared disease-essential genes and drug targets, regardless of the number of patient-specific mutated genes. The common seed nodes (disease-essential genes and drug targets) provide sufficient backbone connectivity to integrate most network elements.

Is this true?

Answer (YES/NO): NO